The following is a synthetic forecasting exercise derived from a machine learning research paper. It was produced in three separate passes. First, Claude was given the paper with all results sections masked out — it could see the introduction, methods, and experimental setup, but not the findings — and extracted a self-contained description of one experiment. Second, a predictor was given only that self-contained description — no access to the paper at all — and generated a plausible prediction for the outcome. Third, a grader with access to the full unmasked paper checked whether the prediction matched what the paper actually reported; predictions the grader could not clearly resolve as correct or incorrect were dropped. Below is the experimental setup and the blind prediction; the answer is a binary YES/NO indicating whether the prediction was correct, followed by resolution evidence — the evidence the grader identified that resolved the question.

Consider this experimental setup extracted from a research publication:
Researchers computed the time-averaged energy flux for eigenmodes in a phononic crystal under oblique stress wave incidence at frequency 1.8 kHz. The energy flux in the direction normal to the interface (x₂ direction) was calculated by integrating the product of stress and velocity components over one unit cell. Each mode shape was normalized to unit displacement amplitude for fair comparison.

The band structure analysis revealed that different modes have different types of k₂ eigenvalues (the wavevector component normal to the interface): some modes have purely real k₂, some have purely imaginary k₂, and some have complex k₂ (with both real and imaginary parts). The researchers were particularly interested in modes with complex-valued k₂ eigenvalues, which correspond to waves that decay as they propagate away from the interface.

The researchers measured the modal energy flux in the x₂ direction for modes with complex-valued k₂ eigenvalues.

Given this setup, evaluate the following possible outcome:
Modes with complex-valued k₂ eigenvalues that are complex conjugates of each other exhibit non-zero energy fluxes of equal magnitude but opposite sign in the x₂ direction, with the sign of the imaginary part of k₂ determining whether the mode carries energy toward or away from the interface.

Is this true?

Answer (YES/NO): NO